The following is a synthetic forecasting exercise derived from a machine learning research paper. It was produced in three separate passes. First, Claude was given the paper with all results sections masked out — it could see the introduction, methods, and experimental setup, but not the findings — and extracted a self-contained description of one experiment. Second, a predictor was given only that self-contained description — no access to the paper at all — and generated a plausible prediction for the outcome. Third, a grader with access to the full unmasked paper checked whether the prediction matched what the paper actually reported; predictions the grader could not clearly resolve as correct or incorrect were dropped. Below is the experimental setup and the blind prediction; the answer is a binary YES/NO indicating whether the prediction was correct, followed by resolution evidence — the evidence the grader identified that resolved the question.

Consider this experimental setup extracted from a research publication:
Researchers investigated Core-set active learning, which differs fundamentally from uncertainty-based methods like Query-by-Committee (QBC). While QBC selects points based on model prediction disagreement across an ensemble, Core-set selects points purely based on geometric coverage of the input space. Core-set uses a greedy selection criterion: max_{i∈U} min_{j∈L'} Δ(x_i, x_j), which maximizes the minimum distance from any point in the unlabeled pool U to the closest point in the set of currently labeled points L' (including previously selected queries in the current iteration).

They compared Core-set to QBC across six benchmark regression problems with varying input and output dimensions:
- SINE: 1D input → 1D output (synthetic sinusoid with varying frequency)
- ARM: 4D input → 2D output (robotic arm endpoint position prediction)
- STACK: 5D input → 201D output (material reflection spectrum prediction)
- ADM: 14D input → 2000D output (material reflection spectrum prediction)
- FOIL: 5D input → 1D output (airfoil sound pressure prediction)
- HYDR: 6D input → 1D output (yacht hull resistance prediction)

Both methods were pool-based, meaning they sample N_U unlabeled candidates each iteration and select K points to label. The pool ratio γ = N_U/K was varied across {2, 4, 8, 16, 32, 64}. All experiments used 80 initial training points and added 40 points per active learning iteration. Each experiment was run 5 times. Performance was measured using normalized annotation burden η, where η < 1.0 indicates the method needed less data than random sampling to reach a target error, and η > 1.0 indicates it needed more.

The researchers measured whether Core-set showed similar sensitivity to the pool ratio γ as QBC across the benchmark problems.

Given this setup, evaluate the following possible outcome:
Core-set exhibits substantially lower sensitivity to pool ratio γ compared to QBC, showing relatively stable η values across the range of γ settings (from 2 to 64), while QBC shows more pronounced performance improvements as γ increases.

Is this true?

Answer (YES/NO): NO